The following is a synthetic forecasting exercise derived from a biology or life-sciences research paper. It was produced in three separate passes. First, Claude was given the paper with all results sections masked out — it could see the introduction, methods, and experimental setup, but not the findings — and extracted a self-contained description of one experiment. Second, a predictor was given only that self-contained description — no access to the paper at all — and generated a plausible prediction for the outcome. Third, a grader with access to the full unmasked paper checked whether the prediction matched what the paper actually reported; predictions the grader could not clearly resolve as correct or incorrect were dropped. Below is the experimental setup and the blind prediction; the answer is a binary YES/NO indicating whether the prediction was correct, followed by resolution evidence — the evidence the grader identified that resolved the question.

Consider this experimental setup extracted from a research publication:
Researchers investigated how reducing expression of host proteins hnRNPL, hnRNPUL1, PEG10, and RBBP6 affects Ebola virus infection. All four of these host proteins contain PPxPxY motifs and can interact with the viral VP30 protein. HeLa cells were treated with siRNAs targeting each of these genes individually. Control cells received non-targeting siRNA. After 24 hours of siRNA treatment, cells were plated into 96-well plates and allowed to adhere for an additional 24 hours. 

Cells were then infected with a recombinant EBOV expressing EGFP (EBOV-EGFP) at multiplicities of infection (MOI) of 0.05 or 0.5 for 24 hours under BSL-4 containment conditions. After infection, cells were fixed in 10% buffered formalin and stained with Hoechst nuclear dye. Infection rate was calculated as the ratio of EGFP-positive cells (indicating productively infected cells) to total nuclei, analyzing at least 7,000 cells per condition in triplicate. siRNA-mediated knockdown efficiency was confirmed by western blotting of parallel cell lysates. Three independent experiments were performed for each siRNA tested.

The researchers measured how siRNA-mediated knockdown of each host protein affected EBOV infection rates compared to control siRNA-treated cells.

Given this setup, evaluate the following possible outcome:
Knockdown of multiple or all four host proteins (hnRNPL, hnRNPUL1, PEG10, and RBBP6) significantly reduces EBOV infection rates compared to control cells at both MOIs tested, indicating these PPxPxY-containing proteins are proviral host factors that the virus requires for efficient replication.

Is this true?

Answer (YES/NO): NO